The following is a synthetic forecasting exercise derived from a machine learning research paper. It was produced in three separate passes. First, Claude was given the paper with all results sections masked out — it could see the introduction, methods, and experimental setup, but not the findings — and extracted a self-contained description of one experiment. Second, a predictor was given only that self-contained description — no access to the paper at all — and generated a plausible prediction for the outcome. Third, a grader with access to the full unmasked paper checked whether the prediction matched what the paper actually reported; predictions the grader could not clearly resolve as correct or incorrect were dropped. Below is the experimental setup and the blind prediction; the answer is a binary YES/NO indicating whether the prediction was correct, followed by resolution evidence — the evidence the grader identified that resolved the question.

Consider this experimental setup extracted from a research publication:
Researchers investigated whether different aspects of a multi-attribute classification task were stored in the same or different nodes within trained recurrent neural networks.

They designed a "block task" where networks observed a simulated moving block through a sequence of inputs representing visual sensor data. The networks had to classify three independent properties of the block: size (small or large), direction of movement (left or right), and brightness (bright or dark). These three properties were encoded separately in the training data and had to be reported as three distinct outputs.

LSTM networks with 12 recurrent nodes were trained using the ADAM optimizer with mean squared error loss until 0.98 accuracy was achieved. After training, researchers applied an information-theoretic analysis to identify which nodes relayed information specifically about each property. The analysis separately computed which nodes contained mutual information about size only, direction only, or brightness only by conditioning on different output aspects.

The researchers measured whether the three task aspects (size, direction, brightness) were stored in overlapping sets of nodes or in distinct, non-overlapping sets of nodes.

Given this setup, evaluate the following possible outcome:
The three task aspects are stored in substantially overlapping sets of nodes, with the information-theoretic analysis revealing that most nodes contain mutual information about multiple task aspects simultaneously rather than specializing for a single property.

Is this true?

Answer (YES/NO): YES